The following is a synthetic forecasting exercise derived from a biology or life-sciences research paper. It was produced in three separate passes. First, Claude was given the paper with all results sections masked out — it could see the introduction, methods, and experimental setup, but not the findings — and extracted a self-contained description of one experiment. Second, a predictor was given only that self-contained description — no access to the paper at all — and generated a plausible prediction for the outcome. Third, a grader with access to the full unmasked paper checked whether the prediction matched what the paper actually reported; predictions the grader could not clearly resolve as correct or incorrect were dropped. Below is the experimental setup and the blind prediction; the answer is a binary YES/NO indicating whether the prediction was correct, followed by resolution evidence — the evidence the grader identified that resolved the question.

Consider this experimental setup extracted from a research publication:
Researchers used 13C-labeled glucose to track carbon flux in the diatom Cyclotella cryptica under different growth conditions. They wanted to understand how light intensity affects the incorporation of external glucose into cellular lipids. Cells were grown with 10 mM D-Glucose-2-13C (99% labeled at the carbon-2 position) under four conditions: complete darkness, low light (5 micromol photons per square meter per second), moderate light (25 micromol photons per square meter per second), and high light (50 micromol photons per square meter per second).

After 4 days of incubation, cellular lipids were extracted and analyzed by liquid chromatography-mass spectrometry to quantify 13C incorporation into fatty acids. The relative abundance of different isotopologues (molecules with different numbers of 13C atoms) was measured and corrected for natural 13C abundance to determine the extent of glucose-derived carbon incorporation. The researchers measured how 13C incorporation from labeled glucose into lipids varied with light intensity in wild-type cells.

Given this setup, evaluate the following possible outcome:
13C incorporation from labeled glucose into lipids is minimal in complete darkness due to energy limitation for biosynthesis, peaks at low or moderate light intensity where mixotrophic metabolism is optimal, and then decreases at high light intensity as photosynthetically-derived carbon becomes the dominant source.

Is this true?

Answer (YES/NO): NO